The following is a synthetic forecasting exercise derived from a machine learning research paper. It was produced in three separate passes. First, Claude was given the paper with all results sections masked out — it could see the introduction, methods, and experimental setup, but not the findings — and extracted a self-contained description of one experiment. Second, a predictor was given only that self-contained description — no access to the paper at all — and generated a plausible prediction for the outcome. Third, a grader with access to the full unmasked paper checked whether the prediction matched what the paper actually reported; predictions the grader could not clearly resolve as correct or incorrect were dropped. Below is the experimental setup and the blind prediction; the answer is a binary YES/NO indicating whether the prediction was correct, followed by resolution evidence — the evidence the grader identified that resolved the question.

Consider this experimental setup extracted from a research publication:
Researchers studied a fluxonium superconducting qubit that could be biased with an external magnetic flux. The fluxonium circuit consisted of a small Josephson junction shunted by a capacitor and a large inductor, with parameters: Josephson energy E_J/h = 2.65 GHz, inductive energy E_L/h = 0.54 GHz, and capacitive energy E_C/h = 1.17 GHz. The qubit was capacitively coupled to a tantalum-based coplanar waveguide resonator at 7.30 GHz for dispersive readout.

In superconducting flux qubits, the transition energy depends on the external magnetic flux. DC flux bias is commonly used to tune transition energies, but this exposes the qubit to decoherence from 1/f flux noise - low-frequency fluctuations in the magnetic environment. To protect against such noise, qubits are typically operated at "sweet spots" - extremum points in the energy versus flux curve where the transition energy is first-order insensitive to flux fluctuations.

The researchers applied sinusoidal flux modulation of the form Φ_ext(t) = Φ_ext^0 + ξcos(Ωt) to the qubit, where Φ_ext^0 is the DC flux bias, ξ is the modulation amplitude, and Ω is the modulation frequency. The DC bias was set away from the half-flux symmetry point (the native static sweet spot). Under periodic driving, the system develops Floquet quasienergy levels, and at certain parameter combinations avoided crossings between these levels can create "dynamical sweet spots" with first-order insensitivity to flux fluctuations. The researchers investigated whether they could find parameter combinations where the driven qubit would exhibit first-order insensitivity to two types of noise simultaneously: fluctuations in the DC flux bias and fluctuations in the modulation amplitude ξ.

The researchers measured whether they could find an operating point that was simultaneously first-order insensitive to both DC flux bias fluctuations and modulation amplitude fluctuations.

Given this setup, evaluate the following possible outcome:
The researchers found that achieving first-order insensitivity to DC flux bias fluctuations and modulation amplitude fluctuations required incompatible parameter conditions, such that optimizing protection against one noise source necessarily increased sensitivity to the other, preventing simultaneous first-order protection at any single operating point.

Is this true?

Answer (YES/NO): NO